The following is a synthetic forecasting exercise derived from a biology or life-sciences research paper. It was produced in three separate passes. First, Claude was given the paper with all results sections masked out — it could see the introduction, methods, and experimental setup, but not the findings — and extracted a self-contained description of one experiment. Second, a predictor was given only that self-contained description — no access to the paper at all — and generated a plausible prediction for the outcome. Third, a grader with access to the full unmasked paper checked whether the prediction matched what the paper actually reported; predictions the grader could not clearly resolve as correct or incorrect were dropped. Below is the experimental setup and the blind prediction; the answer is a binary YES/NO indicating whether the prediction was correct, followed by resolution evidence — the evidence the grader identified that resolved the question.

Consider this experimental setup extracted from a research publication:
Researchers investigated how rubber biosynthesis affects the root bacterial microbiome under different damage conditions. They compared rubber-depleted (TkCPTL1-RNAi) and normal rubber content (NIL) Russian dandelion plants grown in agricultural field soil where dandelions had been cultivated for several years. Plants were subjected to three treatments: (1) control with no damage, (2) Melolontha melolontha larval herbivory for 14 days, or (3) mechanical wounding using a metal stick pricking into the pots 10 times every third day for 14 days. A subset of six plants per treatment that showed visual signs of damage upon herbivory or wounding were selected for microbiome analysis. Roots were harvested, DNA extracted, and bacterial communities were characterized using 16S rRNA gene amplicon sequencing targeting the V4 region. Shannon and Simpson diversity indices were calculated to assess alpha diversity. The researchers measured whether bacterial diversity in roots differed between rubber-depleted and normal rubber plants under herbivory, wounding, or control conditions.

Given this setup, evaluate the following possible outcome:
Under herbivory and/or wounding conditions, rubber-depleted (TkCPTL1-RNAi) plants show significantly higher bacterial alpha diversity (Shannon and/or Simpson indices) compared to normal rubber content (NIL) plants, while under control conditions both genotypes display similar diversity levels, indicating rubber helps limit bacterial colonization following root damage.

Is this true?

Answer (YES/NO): NO